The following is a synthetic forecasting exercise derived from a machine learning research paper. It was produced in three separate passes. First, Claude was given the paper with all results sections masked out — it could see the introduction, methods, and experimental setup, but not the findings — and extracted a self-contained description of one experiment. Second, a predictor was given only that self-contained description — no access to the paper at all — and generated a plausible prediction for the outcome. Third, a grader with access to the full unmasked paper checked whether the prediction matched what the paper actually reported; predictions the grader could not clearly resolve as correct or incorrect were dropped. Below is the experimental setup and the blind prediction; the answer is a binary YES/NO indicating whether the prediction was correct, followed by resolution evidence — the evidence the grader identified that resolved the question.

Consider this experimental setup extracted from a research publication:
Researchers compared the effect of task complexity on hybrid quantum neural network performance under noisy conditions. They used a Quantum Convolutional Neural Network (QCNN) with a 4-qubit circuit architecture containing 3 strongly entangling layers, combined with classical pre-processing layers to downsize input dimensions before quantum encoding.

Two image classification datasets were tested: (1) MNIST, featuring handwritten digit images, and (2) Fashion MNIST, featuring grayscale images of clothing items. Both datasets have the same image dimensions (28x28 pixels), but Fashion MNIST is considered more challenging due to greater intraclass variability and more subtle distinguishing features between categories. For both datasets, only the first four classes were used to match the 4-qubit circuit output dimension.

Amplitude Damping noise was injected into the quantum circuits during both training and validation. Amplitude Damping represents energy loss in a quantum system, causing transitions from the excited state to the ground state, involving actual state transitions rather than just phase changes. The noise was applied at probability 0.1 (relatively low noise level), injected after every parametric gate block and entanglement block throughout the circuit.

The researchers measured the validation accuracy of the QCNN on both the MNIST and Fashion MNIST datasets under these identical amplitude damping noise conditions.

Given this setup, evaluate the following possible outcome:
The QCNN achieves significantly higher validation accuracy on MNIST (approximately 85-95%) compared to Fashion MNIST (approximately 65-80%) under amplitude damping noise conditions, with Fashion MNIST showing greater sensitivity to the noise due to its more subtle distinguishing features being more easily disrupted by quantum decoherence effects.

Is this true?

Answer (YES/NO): NO